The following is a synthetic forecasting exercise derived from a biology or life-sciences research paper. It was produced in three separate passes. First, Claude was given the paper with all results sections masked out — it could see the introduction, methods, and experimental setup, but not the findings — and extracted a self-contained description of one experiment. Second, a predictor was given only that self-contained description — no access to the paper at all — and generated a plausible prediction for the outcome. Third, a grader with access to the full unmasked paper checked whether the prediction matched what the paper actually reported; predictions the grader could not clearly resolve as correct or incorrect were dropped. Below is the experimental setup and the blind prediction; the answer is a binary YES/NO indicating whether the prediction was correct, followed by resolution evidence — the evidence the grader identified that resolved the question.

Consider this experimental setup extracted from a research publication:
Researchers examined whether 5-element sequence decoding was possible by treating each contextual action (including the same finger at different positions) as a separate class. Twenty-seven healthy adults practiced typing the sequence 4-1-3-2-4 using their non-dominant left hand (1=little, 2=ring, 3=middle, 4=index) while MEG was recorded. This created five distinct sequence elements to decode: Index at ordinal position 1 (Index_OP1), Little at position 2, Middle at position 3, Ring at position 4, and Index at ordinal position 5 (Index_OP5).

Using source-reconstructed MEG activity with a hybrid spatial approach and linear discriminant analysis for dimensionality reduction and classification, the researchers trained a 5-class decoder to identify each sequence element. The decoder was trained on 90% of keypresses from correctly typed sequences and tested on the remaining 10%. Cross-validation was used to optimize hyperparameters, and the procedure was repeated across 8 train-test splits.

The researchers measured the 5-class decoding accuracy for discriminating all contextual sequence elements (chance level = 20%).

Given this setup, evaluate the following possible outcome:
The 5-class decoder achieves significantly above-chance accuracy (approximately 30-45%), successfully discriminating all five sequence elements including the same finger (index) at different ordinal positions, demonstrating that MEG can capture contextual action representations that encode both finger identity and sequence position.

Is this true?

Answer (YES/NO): NO